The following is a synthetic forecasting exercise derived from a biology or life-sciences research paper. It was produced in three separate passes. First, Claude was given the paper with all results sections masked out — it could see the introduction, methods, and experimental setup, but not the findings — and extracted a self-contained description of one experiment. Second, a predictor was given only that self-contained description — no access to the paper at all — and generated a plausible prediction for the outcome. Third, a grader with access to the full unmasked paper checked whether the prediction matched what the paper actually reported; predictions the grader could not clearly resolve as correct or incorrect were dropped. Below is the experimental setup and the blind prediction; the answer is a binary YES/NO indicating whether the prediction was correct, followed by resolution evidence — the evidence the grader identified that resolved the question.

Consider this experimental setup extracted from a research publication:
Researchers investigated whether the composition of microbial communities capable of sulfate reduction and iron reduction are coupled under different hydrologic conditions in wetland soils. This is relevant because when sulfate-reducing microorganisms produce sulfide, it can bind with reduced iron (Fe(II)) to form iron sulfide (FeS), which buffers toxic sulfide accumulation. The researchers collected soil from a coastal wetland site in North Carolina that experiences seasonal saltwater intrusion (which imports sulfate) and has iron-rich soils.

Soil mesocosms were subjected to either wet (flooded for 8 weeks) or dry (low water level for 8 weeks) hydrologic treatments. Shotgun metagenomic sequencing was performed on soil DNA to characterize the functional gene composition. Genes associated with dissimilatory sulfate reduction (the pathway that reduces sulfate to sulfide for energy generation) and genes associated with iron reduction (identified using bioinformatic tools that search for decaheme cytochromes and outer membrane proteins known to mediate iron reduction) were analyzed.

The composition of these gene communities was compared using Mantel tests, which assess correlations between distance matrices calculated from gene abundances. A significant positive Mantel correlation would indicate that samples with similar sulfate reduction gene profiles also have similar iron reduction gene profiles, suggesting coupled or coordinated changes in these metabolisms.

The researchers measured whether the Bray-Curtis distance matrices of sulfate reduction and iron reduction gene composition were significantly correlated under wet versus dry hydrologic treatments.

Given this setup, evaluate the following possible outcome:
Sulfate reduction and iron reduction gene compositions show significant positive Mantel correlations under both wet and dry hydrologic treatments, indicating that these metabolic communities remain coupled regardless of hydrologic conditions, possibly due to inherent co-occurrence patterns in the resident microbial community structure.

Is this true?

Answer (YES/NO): NO